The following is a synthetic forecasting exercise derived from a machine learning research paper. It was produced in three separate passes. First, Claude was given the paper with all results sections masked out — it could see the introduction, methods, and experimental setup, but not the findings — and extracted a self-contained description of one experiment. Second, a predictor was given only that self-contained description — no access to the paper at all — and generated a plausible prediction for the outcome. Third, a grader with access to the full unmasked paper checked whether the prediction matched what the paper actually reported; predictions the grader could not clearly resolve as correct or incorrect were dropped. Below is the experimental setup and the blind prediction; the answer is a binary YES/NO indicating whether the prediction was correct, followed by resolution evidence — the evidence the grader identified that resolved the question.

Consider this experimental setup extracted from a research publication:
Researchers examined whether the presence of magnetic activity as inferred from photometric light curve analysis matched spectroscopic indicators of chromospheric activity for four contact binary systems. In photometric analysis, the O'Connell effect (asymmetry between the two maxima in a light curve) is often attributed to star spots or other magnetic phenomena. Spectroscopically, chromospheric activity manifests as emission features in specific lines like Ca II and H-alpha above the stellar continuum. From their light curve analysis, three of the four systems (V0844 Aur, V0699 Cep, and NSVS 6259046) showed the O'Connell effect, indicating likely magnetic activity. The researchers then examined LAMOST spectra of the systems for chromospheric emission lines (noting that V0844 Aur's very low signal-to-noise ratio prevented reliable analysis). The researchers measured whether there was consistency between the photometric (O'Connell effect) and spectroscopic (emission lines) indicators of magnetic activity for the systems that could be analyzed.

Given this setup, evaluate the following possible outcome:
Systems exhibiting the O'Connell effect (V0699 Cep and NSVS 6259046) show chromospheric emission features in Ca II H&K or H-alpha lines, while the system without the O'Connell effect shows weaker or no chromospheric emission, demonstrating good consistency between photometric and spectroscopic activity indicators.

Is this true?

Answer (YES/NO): NO